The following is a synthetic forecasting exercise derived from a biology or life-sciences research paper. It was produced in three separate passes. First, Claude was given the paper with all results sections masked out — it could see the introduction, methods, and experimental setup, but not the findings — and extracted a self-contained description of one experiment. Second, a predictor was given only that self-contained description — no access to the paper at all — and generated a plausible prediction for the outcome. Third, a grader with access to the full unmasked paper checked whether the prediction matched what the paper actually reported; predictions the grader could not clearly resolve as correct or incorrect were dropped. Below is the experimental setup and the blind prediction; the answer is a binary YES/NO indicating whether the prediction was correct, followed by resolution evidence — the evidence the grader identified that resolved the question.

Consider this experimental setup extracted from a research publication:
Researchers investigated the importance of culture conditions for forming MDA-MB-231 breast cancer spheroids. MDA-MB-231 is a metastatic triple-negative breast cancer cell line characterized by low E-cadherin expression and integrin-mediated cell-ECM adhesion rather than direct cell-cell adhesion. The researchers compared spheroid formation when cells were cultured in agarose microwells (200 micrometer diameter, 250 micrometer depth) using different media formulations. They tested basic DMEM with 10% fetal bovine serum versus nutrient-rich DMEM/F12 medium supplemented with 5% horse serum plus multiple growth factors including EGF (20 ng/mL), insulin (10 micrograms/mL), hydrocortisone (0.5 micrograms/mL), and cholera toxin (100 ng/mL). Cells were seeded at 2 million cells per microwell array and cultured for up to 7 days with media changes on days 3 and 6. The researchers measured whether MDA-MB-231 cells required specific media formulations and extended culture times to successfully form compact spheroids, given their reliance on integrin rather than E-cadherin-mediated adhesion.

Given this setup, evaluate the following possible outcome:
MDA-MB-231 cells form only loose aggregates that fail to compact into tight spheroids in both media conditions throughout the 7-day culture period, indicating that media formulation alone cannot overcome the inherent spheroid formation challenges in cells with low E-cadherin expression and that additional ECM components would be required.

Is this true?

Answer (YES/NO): NO